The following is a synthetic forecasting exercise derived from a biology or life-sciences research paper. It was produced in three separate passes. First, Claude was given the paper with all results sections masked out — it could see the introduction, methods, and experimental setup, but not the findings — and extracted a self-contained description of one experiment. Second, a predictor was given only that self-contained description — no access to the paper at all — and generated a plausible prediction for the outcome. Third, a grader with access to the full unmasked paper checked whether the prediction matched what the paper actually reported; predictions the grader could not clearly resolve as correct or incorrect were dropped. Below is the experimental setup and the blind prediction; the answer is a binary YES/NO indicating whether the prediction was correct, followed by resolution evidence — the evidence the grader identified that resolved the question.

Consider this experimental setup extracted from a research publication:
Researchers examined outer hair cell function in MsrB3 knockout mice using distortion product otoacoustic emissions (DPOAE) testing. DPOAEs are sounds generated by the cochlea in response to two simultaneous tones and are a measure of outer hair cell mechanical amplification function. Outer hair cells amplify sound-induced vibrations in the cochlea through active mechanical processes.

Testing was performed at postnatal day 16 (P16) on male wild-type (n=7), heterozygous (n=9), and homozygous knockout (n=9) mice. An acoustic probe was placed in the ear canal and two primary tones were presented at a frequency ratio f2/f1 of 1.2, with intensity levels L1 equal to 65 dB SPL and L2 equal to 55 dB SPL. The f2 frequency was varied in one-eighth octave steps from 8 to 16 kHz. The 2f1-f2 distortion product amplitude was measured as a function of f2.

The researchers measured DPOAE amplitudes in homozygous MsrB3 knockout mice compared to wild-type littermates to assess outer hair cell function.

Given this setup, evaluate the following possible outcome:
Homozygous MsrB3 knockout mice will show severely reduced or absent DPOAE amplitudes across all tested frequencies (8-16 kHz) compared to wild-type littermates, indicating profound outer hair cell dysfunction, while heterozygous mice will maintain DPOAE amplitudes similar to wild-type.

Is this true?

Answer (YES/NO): YES